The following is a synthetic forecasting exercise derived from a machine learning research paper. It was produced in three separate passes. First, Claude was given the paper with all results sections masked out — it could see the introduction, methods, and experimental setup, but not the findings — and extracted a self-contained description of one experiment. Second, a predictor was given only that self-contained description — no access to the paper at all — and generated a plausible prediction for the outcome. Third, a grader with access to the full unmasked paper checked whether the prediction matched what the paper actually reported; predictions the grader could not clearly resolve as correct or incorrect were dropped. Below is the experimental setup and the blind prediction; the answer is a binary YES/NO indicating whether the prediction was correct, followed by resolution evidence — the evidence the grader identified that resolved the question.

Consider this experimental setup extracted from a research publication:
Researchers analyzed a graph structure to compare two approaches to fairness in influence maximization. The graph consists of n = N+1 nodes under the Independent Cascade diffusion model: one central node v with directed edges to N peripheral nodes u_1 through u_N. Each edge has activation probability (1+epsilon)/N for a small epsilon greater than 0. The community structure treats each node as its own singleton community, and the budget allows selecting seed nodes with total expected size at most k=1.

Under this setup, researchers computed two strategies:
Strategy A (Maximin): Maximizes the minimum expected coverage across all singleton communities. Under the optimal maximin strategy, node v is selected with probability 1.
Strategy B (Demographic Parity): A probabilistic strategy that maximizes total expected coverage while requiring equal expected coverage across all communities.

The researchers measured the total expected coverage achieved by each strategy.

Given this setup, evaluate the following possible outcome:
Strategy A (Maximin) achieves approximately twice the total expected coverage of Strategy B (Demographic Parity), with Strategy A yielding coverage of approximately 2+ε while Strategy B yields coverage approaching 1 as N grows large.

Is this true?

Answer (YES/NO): YES